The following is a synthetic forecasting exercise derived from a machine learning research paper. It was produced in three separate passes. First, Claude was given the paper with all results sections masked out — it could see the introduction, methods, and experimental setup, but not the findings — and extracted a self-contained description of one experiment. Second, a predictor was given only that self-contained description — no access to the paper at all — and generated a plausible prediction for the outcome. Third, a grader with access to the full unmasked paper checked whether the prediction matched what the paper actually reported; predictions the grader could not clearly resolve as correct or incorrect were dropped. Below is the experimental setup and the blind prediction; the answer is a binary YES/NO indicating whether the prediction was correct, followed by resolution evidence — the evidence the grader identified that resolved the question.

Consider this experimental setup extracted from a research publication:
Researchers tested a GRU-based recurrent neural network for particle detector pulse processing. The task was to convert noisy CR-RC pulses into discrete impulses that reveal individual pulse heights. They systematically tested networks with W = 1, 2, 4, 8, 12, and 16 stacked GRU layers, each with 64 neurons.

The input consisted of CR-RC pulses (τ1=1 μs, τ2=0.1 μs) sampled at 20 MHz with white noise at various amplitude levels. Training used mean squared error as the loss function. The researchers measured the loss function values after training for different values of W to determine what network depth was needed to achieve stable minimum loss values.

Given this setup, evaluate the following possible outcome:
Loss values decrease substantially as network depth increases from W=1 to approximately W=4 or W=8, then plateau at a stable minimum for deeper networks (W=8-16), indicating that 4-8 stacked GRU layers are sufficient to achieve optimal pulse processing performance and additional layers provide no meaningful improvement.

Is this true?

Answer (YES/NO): NO